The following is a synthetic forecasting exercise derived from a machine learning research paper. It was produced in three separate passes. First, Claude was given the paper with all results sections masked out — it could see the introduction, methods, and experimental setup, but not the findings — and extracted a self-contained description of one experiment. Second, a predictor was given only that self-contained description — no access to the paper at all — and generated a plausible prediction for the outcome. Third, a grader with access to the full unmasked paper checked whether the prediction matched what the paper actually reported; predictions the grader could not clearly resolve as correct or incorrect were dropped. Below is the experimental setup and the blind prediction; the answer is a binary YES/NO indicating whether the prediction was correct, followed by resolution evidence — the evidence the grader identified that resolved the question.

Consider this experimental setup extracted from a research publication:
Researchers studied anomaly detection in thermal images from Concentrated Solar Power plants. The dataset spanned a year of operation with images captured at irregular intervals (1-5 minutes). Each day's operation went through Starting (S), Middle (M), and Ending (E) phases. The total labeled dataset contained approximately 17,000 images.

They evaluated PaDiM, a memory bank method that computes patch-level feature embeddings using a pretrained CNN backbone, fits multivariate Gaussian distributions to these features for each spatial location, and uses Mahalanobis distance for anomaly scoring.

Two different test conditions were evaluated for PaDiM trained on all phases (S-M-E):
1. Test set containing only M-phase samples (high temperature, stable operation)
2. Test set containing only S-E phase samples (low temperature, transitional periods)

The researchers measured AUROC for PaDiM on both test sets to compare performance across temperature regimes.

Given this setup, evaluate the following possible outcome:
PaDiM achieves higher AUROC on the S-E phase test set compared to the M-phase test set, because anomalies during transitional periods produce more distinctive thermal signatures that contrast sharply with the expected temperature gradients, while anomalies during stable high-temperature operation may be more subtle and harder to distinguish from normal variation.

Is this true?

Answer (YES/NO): NO